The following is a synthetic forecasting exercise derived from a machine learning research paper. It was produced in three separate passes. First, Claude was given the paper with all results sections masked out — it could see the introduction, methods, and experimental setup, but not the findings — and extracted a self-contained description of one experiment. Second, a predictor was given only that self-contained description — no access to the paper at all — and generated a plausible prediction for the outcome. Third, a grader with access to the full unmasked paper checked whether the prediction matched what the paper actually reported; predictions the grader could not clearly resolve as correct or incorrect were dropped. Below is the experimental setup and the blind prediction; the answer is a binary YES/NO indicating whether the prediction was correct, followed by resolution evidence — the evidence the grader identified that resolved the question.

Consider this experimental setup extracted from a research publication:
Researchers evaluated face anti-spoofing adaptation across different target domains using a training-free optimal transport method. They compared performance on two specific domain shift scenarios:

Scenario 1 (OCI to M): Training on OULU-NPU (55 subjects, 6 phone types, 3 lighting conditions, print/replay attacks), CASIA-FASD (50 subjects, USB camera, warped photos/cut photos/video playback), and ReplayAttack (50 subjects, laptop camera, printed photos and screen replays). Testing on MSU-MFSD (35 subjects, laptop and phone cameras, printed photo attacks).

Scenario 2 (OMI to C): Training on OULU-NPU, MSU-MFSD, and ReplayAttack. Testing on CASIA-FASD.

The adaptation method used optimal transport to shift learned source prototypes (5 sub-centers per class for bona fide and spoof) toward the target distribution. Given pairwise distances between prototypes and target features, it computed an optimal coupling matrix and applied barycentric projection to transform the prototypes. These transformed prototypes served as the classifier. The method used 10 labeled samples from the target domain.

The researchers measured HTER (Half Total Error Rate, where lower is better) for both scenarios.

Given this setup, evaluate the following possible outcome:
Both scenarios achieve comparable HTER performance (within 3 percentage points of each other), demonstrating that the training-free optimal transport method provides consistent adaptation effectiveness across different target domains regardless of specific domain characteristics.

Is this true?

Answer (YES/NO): YES